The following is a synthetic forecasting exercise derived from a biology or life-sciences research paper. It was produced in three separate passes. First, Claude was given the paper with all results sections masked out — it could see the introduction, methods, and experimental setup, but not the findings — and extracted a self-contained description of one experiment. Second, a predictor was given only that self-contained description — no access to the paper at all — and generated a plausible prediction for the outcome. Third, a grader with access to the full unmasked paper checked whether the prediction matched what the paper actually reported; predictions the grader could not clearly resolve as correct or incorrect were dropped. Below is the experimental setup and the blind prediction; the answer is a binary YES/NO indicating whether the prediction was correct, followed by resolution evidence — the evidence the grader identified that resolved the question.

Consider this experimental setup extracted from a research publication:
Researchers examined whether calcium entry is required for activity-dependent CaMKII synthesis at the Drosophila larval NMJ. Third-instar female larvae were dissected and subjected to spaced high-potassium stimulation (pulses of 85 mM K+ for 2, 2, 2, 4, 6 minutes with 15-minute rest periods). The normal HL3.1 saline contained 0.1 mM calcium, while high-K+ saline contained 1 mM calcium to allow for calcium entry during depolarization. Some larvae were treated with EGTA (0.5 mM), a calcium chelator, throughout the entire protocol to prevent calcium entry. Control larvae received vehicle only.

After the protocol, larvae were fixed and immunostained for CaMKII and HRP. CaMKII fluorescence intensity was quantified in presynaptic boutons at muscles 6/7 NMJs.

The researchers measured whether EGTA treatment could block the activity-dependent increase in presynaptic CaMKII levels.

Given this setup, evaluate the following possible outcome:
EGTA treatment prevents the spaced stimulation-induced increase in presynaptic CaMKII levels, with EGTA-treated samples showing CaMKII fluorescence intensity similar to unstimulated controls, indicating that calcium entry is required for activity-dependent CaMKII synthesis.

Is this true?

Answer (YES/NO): YES